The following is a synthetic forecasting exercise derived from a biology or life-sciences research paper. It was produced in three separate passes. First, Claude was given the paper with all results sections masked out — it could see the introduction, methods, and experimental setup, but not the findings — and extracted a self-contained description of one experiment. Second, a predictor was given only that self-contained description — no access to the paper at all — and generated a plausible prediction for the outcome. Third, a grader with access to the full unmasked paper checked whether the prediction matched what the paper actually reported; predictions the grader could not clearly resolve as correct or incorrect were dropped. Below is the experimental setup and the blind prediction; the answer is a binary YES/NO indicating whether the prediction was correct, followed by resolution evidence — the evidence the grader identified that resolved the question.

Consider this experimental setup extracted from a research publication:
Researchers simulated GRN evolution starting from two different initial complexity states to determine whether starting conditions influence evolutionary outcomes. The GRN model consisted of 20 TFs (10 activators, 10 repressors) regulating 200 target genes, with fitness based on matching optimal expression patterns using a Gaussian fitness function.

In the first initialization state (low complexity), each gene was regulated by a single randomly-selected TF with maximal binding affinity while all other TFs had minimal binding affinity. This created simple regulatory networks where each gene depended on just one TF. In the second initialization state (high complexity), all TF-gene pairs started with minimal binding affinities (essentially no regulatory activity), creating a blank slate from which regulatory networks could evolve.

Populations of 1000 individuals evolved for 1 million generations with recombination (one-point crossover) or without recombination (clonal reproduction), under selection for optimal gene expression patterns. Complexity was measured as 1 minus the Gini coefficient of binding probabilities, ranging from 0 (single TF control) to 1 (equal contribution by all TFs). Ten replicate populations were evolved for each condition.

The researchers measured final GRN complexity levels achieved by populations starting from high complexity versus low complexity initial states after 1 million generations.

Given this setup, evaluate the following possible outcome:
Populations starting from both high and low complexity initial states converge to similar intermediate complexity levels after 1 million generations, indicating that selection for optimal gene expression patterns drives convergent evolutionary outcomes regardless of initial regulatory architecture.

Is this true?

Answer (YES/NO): NO